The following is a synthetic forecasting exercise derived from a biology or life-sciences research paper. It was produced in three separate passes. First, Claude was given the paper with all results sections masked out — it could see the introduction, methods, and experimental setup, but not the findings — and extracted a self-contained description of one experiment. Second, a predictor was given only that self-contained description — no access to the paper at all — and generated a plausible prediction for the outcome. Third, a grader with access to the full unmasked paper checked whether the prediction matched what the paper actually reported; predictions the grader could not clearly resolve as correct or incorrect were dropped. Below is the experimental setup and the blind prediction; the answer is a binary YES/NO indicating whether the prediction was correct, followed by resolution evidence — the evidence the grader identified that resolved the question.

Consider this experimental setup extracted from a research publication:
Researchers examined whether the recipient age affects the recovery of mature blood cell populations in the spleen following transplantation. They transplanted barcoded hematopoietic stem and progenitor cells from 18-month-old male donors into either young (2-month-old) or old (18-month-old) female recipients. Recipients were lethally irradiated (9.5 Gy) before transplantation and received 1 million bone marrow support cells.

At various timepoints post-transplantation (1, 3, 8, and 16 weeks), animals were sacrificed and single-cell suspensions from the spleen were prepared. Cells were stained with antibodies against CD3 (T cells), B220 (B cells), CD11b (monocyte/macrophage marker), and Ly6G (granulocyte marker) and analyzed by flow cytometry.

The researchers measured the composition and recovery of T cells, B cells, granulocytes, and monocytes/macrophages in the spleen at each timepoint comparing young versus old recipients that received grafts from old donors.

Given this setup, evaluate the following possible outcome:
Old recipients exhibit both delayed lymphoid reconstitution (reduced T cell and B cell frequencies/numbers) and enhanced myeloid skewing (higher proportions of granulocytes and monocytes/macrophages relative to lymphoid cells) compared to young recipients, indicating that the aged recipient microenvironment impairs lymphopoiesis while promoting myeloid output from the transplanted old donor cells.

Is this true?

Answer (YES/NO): NO